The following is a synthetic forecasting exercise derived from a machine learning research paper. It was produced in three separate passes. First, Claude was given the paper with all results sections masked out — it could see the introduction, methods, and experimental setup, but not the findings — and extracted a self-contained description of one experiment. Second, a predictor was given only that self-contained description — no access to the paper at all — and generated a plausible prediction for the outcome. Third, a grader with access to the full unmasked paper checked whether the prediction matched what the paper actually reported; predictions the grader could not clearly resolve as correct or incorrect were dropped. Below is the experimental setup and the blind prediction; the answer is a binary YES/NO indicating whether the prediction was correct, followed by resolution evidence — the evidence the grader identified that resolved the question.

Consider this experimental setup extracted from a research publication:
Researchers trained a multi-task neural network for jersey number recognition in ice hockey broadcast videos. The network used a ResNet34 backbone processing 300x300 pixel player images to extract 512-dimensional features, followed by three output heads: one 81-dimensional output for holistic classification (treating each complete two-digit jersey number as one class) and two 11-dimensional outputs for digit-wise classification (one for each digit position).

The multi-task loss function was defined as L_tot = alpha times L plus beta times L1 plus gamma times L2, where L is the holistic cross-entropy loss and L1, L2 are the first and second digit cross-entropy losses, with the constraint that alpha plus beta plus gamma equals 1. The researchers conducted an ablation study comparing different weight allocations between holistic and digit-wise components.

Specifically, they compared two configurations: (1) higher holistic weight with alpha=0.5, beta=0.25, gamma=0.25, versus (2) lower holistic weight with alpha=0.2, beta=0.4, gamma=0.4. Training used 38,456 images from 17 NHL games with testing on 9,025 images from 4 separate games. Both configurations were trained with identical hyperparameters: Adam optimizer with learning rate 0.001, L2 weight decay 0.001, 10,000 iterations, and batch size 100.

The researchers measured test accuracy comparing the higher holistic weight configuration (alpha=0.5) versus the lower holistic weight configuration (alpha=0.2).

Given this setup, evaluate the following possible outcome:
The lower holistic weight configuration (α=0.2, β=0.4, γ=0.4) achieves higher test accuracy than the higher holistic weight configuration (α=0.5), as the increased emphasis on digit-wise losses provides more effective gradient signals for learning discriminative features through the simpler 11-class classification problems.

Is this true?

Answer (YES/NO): YES